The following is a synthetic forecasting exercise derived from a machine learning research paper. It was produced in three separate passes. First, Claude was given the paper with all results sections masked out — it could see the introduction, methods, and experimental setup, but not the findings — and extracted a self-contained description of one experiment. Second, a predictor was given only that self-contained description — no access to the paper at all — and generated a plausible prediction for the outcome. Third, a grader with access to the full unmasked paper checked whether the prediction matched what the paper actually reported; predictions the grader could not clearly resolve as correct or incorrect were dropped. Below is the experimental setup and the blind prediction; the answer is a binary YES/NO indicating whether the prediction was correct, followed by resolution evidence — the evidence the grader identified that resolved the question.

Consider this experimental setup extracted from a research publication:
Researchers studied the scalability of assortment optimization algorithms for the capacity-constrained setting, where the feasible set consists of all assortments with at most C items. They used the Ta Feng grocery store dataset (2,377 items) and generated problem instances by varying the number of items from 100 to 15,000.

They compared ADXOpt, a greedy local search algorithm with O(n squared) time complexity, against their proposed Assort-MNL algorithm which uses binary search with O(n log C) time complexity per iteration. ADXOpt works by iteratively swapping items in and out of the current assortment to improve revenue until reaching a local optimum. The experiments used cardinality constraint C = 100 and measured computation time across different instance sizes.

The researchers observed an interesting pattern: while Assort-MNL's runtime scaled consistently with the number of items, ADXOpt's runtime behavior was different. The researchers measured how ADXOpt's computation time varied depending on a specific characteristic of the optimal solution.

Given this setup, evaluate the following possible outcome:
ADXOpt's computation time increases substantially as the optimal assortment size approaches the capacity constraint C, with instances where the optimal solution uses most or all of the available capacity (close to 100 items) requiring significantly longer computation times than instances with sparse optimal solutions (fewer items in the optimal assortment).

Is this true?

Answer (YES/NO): YES